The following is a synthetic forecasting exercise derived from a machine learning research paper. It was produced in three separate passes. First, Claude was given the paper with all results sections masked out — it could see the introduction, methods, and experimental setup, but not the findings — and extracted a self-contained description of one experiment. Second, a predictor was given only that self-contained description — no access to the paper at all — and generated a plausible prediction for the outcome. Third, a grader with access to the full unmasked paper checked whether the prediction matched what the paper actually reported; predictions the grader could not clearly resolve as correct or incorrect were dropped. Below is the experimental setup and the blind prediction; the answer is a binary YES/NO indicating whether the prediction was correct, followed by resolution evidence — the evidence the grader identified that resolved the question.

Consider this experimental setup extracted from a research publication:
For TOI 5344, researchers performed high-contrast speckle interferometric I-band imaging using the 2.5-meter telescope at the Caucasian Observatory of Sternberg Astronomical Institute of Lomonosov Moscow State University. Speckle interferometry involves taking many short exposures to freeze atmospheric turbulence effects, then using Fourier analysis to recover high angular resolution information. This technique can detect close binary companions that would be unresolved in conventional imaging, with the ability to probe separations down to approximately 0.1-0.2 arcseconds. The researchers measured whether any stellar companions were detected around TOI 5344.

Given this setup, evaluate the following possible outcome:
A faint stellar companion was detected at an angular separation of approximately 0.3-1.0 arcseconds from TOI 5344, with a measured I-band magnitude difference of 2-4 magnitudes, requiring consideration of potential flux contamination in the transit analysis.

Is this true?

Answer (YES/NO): NO